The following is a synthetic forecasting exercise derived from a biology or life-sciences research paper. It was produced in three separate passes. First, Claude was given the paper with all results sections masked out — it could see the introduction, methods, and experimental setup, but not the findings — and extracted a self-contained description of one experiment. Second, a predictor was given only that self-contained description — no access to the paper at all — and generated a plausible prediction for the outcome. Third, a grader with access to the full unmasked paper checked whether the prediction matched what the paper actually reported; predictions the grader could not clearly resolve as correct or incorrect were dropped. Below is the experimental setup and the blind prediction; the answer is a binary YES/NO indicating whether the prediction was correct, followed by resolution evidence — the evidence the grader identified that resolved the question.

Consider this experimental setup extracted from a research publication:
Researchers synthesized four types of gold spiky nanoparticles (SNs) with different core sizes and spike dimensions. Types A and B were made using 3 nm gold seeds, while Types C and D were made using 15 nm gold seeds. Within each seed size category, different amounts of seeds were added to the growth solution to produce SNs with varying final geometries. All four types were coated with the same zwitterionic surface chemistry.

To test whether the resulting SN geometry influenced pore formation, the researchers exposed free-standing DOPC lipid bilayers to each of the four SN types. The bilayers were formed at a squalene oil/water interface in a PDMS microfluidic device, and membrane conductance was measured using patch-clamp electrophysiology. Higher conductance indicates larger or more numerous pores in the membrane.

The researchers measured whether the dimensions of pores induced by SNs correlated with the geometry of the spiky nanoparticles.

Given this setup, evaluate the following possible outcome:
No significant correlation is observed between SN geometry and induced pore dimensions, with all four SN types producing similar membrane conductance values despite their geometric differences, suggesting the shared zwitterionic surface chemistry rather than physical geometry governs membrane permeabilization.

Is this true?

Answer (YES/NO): NO